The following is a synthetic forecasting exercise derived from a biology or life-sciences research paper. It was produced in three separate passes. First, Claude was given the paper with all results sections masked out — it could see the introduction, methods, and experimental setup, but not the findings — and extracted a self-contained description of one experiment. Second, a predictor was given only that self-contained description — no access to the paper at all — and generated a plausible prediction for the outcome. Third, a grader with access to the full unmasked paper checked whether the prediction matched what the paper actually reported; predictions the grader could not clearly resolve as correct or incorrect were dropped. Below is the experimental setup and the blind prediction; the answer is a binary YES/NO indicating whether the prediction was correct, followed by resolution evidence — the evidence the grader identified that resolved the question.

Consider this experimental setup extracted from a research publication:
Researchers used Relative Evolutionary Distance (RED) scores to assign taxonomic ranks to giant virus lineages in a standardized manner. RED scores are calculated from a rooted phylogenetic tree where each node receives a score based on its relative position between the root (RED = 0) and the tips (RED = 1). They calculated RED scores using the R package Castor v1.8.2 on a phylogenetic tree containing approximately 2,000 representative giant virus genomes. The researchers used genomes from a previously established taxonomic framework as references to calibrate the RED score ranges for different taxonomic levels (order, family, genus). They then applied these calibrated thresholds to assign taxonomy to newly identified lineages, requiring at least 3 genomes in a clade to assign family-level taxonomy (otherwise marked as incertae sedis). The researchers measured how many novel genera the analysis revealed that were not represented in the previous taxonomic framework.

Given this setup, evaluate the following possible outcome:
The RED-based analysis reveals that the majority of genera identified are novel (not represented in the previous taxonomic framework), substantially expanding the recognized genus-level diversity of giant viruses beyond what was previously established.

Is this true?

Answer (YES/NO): YES